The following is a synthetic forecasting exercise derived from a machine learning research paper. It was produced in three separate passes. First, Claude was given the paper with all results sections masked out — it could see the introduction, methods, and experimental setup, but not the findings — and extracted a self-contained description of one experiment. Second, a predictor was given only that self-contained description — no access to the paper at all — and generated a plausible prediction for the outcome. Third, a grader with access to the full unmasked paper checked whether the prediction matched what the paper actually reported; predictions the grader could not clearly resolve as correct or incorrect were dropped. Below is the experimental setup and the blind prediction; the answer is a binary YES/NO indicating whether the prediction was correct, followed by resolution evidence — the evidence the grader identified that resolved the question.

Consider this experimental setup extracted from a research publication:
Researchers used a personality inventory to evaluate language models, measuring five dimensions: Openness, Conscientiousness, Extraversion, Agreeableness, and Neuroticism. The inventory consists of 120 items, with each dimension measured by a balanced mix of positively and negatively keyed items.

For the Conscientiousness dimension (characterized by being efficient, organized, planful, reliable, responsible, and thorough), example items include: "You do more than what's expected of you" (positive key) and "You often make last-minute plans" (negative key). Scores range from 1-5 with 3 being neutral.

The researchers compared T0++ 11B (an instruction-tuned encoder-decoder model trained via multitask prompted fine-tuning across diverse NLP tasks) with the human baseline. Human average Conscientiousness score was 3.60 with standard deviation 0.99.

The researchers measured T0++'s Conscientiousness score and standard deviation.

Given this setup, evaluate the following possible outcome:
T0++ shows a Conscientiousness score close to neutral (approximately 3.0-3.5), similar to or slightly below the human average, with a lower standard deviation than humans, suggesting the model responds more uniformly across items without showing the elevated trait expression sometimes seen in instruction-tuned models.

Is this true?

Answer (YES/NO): NO